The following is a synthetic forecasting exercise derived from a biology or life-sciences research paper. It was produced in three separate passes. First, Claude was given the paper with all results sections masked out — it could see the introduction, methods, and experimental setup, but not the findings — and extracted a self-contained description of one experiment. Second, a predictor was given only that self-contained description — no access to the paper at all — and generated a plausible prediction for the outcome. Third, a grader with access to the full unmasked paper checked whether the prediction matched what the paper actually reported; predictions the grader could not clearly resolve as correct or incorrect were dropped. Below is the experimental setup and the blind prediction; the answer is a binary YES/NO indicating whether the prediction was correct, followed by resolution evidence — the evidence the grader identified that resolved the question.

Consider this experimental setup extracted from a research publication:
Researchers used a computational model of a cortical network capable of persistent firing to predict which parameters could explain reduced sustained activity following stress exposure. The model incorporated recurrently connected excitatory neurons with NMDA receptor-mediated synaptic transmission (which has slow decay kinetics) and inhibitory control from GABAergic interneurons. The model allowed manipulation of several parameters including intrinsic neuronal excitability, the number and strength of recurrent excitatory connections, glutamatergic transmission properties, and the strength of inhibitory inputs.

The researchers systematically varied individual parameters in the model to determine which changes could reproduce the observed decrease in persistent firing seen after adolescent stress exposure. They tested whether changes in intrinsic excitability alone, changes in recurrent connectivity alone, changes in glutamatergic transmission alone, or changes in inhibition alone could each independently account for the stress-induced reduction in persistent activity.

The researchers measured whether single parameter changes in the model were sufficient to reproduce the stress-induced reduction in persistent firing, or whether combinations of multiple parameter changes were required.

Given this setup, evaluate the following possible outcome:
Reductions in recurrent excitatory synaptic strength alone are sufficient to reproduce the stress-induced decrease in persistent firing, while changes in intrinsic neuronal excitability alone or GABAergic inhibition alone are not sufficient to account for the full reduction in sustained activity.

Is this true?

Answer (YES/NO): NO